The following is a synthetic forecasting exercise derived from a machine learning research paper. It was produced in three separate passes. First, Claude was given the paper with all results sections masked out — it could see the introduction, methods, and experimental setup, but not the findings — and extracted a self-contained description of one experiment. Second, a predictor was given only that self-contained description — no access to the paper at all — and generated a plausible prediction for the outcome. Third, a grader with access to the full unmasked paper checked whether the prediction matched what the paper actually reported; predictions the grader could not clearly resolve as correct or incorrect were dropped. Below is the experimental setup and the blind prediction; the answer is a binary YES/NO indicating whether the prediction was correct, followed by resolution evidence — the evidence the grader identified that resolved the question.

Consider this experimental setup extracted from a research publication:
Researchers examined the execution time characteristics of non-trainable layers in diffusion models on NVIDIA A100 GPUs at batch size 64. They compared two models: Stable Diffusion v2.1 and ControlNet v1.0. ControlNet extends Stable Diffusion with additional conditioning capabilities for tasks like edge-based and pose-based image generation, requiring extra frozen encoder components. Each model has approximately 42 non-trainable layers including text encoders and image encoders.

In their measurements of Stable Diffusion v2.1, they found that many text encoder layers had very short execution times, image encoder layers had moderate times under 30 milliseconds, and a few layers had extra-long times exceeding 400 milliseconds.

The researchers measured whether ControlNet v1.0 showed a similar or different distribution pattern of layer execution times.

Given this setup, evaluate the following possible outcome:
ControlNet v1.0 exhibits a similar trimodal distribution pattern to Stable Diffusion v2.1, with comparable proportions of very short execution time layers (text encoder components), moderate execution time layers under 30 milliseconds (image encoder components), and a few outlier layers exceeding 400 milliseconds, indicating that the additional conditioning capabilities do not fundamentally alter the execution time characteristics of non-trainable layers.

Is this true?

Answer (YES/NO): YES